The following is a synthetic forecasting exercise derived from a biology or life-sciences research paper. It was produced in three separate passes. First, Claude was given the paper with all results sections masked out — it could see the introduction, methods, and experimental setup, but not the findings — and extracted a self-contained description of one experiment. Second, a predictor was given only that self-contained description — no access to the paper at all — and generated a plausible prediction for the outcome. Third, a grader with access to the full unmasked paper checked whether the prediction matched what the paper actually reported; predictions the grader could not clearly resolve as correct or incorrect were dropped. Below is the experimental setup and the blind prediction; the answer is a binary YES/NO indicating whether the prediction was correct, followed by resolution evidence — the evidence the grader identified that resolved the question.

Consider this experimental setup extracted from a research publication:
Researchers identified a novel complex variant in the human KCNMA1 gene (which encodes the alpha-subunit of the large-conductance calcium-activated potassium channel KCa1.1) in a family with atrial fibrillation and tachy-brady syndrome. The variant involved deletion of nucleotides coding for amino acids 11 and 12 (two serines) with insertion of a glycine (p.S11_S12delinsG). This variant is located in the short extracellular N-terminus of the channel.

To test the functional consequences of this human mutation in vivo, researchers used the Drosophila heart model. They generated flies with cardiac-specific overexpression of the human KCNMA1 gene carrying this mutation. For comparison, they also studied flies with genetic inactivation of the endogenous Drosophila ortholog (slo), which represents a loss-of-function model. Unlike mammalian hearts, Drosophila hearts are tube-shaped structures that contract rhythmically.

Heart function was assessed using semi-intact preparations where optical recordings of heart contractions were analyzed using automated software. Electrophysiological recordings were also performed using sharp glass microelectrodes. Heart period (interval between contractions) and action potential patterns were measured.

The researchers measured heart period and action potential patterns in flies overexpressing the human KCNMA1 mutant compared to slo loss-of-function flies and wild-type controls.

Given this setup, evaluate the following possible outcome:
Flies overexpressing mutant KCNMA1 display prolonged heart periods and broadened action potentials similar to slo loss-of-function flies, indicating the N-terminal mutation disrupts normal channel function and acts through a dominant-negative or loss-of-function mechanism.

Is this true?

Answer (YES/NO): YES